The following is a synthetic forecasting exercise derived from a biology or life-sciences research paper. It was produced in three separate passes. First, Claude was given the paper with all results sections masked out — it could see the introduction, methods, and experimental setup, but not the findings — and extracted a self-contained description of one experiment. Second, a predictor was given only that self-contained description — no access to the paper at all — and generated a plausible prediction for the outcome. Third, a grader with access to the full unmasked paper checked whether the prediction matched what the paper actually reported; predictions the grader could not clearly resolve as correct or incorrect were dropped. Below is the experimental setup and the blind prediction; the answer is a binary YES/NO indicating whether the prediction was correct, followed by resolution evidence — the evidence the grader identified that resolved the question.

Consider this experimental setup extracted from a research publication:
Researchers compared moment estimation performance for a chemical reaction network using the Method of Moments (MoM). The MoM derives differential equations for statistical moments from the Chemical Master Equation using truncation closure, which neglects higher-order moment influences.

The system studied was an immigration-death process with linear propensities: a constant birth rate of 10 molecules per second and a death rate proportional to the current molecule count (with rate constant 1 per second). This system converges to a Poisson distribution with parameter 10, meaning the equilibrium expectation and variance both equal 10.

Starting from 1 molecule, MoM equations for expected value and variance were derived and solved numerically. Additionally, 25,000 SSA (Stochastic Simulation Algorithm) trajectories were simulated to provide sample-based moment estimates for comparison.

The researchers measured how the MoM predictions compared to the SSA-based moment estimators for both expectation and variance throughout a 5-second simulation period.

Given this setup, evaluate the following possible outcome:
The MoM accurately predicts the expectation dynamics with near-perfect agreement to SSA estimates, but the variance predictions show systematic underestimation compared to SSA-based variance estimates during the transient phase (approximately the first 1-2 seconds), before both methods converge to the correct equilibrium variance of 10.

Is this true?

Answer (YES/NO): NO